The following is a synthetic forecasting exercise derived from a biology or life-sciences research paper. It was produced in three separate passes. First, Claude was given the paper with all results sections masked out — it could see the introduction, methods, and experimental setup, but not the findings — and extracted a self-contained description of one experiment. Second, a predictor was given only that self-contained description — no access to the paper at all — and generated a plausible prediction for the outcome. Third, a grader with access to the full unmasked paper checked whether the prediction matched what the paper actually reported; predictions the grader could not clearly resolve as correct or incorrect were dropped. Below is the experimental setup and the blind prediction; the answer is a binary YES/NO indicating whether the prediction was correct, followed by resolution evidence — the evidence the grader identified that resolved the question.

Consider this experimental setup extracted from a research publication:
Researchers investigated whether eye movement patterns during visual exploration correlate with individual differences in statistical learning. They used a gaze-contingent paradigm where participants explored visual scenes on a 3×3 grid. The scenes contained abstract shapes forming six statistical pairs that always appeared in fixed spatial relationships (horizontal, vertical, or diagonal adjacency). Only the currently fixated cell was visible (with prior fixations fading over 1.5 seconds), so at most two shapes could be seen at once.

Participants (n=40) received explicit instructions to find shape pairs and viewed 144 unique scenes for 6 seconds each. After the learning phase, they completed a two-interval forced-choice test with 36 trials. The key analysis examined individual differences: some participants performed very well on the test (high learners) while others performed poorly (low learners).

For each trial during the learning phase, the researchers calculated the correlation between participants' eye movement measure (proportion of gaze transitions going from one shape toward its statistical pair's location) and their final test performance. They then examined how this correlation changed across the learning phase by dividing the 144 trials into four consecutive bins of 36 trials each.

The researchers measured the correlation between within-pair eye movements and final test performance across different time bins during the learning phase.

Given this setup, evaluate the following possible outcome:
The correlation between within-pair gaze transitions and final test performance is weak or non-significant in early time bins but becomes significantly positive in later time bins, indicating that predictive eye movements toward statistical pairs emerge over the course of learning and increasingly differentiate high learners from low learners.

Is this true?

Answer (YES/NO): YES